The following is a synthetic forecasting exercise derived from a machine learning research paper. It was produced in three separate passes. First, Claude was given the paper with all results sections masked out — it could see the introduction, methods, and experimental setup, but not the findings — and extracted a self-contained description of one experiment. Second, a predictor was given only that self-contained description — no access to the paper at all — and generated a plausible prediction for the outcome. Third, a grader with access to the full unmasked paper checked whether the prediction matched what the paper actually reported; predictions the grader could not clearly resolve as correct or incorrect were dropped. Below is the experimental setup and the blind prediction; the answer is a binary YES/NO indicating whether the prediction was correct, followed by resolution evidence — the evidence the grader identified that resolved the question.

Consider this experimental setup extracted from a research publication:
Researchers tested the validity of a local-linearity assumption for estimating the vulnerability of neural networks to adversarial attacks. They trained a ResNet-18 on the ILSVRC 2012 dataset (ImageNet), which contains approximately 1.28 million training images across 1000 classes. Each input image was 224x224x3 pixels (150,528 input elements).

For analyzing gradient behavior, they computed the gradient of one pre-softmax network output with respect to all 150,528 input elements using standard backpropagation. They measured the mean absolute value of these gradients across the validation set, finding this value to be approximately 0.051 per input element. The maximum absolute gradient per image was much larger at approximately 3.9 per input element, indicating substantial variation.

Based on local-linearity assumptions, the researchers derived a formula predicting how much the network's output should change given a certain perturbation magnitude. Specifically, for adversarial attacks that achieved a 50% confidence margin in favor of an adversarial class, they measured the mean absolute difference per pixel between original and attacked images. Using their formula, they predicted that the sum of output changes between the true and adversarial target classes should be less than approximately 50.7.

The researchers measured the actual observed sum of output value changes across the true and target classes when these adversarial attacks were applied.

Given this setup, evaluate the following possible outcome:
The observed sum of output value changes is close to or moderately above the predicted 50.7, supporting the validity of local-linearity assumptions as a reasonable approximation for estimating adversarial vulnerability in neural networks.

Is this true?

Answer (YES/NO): NO